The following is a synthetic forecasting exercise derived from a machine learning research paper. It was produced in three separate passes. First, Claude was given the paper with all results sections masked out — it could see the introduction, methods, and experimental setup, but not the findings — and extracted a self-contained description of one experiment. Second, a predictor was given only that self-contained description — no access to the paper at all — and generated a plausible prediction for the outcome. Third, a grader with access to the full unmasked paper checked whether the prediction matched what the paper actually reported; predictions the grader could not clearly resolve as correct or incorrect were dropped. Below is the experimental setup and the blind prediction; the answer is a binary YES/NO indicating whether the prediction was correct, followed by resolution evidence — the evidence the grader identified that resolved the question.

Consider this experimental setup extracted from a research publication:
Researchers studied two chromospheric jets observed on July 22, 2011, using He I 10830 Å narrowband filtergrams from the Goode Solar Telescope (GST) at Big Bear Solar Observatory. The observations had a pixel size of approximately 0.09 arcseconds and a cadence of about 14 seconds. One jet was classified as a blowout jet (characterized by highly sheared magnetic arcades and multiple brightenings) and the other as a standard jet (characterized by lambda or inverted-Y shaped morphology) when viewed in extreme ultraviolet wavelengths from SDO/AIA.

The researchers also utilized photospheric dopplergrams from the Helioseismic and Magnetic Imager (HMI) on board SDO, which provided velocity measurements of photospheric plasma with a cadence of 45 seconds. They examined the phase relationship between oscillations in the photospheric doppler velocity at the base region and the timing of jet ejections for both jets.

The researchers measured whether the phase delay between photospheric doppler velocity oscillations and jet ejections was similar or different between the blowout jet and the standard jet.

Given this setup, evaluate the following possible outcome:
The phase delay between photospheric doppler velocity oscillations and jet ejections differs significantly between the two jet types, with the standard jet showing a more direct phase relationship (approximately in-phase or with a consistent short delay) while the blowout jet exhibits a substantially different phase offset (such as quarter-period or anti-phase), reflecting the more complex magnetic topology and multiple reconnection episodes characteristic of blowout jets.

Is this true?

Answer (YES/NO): NO